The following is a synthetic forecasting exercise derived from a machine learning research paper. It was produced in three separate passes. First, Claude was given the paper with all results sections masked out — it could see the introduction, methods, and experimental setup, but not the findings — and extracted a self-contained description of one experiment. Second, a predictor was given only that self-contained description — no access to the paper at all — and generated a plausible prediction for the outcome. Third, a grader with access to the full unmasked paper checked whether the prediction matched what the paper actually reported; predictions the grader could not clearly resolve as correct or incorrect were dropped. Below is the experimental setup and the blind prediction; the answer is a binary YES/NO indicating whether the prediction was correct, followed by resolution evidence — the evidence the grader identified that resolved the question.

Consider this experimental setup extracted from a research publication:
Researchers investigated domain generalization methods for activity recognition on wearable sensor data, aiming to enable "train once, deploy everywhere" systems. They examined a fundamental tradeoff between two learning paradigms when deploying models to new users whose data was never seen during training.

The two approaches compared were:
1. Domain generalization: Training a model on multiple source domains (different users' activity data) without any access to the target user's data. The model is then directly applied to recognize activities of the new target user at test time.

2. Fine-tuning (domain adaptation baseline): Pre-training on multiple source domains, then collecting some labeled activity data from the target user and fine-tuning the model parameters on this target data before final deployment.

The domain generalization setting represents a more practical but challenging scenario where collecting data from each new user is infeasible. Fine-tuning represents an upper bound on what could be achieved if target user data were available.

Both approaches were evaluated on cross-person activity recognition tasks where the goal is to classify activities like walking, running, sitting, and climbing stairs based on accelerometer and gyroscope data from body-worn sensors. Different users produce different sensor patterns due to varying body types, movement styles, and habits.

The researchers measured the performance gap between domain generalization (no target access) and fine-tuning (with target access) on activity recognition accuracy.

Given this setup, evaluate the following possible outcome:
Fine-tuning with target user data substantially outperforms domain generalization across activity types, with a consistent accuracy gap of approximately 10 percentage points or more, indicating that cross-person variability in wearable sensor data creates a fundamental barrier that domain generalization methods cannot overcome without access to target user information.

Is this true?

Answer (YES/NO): YES